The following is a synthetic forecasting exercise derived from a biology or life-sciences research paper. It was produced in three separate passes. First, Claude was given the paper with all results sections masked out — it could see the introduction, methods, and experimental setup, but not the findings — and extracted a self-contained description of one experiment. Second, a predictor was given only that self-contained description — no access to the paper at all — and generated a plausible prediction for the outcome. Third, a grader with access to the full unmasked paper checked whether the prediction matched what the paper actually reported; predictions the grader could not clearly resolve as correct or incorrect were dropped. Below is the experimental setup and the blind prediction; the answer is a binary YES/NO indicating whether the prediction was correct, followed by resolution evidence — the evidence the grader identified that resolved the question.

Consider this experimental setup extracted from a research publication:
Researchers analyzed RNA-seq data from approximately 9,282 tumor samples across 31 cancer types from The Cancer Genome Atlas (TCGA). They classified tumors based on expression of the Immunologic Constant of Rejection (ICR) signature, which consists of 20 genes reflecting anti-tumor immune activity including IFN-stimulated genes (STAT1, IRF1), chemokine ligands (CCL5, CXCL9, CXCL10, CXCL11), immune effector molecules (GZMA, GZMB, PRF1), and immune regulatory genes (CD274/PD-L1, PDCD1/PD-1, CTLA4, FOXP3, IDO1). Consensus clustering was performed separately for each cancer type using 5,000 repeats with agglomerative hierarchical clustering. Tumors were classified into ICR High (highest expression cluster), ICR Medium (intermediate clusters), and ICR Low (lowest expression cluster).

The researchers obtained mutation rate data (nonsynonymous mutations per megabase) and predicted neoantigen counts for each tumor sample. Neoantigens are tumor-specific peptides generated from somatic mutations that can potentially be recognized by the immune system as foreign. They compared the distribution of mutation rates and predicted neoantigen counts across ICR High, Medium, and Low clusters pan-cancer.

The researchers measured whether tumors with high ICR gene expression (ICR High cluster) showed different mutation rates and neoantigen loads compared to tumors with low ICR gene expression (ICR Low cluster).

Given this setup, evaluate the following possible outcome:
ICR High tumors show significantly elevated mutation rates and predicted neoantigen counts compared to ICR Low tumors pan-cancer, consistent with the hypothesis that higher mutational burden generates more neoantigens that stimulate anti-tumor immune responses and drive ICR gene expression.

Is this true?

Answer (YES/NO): NO